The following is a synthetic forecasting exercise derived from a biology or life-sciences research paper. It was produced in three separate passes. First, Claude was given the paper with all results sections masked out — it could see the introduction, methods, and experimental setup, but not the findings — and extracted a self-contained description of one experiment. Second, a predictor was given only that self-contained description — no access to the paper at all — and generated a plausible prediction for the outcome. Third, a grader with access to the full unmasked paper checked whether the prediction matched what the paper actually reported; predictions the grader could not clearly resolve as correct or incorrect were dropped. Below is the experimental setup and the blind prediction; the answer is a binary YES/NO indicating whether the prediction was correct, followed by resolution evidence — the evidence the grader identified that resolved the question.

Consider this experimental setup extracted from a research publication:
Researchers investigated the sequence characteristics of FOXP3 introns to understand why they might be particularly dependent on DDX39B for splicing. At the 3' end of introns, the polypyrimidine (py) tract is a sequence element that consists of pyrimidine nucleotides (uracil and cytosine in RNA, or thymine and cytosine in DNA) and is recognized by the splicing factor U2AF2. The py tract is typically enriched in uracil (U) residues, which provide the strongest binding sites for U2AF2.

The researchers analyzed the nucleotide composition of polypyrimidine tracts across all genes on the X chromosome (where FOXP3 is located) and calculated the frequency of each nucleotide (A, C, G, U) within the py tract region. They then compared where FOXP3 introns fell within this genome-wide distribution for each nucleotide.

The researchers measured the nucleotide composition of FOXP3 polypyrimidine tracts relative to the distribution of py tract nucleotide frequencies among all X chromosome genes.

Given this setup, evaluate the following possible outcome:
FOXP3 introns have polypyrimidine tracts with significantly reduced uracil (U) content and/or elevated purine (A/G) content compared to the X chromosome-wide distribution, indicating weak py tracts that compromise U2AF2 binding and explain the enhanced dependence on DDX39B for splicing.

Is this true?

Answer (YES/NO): NO